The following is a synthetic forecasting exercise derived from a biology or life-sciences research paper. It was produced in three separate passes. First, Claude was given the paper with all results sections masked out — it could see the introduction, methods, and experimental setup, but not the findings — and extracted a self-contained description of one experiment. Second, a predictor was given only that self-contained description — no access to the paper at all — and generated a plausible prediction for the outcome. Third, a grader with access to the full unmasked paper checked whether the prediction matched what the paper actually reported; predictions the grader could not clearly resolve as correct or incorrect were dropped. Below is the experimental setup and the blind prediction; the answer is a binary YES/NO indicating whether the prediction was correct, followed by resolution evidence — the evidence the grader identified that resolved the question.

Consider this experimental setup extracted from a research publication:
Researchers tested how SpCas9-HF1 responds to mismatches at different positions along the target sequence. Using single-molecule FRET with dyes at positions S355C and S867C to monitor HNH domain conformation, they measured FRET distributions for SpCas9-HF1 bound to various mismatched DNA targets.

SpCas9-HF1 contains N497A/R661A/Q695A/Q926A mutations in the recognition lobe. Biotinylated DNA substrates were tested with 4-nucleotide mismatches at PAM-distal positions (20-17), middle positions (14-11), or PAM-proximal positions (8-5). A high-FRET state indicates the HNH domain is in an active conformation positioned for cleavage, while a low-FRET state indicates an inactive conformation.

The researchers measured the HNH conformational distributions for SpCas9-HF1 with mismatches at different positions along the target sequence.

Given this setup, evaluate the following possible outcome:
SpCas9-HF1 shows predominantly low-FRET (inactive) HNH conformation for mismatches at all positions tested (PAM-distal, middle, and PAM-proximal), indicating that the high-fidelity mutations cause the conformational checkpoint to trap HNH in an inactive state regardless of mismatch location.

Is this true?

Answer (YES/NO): NO